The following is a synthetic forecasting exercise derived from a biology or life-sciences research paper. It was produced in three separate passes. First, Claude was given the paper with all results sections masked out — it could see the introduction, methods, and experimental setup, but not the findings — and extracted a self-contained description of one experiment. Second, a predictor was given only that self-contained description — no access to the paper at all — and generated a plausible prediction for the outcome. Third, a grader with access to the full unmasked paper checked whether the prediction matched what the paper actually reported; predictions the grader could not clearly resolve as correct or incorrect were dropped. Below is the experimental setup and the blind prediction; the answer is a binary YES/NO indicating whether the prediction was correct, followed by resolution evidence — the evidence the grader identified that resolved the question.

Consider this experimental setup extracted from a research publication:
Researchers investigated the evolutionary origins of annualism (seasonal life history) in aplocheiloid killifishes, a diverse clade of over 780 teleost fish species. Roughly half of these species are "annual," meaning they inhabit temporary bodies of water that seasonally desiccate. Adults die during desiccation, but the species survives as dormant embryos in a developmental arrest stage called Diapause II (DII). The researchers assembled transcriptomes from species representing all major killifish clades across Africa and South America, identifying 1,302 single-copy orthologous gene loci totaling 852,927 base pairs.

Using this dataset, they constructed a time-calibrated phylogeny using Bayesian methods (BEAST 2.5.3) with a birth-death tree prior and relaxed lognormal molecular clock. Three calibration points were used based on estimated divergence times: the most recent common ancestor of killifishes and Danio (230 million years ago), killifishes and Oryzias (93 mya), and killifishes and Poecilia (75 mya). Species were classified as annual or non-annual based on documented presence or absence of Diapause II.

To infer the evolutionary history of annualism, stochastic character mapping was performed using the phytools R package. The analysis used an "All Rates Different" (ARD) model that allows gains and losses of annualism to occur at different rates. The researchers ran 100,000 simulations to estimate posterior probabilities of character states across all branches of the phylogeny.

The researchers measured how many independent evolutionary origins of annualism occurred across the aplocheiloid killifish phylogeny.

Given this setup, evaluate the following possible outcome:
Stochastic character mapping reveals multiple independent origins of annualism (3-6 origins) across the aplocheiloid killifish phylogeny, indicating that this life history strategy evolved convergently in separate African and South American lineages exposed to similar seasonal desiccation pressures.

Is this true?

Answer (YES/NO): NO